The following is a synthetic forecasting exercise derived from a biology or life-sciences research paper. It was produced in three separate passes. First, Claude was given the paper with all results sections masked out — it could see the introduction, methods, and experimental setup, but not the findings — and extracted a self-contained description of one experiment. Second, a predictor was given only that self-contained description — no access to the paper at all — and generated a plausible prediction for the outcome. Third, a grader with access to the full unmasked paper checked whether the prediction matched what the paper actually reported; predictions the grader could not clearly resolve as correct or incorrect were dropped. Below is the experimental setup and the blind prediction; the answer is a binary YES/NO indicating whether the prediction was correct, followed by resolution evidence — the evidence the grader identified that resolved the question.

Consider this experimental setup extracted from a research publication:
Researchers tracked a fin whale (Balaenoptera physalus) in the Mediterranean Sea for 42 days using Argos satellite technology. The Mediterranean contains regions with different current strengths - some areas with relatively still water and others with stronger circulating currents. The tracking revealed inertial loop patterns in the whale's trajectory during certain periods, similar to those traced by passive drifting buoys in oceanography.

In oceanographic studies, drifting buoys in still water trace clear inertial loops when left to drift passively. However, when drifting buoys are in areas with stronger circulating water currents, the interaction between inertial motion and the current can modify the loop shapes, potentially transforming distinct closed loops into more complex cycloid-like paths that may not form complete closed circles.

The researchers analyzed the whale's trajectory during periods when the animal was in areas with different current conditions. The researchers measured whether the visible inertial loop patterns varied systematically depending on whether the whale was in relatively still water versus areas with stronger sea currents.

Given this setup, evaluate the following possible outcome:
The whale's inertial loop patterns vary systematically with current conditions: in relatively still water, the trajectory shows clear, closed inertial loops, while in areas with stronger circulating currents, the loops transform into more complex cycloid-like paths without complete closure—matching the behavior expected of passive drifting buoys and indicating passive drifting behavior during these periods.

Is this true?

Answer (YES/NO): YES